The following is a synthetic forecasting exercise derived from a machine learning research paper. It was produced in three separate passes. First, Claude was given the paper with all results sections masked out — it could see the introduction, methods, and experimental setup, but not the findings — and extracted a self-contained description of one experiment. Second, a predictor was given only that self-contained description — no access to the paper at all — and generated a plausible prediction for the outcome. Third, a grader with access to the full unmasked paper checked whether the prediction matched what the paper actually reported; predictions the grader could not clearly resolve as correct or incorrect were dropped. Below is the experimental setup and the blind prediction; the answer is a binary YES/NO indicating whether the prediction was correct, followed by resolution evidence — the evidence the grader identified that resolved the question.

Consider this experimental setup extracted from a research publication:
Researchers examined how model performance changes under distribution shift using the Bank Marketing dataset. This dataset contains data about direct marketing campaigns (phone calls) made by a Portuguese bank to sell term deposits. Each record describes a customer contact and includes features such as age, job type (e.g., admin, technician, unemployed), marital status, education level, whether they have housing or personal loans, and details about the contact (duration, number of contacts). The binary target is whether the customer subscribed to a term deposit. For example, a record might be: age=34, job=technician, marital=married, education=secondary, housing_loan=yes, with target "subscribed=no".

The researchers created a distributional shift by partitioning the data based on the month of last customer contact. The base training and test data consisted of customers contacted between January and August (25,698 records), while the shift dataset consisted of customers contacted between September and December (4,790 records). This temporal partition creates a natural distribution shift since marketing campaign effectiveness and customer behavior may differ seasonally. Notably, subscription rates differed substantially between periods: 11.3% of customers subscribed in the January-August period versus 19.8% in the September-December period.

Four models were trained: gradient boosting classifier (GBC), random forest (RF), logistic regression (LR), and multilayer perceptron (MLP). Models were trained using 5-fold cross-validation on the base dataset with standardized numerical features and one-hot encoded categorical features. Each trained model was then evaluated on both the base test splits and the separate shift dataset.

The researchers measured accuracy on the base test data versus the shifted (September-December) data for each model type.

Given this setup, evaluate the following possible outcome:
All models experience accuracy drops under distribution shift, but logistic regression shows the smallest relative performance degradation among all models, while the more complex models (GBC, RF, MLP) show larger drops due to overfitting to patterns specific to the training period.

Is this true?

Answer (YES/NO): NO